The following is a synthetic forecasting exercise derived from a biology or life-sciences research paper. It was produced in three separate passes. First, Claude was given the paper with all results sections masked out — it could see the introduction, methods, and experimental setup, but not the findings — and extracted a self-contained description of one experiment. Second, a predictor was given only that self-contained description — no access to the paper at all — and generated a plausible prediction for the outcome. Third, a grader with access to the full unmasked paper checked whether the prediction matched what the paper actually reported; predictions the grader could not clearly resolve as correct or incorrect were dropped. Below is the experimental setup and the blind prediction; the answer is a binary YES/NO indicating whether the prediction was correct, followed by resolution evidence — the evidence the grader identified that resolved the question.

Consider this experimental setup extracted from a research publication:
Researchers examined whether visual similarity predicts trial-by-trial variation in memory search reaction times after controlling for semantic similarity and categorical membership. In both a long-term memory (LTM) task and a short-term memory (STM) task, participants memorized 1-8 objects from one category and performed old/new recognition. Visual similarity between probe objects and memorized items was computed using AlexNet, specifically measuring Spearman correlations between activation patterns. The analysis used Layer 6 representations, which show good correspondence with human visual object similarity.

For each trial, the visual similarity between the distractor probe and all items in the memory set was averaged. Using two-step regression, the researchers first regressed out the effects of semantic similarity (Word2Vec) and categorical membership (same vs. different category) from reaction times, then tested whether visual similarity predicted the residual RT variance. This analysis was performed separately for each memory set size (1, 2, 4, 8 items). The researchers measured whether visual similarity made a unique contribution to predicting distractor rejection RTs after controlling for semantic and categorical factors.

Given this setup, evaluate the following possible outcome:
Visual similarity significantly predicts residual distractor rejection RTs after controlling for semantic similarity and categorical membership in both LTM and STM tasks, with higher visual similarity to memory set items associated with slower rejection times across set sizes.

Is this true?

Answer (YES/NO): YES